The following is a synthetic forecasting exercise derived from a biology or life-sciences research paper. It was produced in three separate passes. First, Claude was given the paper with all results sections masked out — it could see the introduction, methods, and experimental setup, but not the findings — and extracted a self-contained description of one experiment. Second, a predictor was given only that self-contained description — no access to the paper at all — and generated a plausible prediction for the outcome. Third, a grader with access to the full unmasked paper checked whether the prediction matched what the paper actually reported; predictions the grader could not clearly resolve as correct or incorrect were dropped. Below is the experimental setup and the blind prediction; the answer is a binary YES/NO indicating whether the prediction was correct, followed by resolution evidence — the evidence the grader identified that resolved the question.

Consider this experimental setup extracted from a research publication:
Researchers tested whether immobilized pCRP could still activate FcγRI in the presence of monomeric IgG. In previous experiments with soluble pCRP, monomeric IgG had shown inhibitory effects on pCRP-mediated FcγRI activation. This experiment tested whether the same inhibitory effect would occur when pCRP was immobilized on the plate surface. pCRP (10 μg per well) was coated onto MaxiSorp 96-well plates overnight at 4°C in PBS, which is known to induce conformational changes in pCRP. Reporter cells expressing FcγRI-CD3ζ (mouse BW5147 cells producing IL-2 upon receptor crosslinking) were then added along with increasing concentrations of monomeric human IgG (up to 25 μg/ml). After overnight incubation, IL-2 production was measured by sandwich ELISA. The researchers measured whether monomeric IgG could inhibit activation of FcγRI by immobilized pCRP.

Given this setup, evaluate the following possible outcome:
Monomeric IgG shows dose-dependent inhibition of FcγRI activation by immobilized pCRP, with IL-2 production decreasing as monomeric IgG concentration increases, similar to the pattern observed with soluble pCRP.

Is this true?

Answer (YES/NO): NO